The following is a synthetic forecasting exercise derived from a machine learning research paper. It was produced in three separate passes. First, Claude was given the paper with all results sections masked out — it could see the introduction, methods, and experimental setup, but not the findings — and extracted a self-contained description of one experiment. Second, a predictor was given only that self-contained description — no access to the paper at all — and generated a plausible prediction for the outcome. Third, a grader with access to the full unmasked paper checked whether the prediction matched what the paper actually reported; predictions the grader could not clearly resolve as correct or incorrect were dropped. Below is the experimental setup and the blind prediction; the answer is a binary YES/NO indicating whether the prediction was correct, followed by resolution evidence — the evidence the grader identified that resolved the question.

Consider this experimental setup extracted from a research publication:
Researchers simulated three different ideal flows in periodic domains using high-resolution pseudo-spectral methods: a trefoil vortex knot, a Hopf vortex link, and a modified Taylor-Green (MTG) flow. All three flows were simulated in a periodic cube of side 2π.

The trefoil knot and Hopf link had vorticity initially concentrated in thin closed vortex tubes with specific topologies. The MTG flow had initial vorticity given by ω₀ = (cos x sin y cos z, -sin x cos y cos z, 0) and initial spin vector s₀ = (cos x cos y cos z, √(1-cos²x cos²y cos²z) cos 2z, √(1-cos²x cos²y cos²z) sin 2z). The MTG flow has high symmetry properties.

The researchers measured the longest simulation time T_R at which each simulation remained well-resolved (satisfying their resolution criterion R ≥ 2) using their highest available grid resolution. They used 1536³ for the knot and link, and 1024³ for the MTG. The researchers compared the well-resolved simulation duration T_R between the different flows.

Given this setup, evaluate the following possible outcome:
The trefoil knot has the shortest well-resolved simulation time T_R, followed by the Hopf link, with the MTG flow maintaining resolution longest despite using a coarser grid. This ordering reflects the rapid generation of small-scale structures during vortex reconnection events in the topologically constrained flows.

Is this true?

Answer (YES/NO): NO